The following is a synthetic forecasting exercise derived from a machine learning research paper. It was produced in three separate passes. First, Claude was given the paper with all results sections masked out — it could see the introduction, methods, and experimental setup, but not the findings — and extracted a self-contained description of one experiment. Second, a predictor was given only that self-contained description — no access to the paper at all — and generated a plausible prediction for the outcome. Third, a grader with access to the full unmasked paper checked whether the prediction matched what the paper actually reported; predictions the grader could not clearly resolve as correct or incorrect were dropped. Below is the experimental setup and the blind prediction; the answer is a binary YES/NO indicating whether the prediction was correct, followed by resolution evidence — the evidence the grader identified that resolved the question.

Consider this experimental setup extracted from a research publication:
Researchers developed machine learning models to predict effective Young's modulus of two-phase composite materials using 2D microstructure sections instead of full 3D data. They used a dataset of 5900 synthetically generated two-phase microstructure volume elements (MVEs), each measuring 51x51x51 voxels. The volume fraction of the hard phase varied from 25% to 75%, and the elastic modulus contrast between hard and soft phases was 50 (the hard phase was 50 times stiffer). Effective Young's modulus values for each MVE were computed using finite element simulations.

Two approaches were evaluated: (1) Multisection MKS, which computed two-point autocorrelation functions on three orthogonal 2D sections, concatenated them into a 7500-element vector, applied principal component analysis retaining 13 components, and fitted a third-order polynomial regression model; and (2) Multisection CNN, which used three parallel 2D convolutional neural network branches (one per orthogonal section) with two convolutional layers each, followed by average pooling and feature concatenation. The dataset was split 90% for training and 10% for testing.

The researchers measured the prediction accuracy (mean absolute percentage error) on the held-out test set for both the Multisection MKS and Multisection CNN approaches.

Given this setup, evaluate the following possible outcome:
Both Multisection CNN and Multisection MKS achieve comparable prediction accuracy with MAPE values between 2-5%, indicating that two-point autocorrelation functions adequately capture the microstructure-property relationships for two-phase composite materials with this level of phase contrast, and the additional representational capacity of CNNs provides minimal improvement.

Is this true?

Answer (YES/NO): NO